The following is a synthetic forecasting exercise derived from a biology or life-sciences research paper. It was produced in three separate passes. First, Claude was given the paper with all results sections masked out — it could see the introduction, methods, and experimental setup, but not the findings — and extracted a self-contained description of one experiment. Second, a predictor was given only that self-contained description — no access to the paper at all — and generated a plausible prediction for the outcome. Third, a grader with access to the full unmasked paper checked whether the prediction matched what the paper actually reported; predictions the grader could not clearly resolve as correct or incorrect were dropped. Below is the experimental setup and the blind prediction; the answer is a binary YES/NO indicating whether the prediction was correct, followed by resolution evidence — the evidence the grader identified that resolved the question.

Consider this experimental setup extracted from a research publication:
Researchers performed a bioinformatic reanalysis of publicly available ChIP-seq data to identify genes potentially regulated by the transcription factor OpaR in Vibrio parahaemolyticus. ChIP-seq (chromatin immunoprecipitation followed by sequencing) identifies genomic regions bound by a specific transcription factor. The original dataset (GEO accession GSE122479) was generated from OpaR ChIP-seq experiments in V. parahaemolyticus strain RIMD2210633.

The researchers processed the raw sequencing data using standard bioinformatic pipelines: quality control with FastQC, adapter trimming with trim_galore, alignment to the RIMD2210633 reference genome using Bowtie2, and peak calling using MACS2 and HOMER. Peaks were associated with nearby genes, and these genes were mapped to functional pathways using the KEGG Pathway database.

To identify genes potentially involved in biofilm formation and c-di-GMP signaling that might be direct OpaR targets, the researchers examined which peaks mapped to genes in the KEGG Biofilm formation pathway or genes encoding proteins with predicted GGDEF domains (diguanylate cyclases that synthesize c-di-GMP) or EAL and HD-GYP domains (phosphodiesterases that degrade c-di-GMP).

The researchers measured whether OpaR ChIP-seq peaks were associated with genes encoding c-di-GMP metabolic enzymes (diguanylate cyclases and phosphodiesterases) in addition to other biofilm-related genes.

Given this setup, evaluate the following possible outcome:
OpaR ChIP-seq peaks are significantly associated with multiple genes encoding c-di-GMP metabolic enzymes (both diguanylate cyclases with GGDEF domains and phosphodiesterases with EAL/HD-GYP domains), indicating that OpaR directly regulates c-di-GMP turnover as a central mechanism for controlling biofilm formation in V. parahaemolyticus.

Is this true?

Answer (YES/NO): YES